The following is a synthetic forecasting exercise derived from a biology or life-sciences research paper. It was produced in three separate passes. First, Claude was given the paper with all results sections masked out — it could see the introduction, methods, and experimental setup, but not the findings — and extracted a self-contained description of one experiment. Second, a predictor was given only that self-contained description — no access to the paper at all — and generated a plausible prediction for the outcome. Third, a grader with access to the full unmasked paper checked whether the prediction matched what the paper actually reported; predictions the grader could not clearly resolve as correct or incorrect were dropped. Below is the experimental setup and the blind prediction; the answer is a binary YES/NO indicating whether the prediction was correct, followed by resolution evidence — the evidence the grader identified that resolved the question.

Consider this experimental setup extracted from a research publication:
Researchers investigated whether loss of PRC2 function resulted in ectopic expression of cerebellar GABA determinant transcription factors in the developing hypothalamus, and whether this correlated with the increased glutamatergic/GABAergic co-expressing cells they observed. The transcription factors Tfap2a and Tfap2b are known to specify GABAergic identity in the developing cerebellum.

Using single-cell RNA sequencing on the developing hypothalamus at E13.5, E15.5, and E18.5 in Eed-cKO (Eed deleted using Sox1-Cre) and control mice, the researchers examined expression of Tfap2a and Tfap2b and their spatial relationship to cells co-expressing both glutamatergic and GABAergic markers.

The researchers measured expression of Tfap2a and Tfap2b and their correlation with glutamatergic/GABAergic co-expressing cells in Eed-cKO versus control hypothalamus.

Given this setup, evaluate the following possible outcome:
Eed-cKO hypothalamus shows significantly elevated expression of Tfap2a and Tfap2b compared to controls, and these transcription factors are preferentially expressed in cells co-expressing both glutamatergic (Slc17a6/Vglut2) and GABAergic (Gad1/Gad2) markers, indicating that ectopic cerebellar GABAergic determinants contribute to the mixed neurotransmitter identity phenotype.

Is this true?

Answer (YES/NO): YES